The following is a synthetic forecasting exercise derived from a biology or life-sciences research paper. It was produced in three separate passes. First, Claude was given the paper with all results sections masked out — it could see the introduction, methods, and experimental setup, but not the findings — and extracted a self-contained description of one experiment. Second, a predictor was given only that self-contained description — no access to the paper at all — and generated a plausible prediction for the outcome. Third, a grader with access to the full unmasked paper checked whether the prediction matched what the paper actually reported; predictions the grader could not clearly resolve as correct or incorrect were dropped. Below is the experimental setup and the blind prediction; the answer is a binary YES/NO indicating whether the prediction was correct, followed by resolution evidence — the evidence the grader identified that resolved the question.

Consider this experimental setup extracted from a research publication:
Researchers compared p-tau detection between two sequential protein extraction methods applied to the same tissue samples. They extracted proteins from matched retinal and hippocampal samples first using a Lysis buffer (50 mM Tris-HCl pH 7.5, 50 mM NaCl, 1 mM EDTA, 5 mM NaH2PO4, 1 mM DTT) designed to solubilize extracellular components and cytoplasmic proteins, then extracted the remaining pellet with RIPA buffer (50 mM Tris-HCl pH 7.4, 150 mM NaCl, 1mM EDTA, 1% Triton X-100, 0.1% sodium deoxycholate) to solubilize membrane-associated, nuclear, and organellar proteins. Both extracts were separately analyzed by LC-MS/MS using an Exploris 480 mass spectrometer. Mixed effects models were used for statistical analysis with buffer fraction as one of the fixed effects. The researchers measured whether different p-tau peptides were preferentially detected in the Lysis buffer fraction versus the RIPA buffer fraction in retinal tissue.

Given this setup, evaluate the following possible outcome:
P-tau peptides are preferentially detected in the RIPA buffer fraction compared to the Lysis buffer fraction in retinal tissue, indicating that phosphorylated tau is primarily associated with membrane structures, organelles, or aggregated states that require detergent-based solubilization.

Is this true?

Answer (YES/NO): NO